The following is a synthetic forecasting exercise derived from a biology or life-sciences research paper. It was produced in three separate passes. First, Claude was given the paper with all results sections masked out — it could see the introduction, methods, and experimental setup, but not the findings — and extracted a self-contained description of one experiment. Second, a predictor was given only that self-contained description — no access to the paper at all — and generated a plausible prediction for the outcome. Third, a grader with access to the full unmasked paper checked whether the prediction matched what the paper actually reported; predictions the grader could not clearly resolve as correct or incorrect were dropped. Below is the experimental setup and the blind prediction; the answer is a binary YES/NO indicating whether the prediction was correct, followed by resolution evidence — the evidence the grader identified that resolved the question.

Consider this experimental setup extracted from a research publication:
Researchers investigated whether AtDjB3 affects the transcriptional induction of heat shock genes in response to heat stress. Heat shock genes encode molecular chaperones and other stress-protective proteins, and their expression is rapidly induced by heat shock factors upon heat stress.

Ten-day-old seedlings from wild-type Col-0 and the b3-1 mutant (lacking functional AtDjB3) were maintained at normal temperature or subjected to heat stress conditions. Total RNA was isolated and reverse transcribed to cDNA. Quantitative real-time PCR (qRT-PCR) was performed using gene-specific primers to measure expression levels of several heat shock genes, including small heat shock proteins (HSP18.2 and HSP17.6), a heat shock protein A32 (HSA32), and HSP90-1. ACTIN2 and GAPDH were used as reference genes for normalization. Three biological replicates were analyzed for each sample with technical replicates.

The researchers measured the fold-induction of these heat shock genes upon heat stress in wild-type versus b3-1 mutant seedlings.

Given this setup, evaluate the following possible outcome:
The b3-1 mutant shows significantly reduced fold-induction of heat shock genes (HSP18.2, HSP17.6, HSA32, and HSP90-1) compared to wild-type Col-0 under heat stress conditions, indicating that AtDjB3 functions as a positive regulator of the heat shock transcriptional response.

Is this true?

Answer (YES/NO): YES